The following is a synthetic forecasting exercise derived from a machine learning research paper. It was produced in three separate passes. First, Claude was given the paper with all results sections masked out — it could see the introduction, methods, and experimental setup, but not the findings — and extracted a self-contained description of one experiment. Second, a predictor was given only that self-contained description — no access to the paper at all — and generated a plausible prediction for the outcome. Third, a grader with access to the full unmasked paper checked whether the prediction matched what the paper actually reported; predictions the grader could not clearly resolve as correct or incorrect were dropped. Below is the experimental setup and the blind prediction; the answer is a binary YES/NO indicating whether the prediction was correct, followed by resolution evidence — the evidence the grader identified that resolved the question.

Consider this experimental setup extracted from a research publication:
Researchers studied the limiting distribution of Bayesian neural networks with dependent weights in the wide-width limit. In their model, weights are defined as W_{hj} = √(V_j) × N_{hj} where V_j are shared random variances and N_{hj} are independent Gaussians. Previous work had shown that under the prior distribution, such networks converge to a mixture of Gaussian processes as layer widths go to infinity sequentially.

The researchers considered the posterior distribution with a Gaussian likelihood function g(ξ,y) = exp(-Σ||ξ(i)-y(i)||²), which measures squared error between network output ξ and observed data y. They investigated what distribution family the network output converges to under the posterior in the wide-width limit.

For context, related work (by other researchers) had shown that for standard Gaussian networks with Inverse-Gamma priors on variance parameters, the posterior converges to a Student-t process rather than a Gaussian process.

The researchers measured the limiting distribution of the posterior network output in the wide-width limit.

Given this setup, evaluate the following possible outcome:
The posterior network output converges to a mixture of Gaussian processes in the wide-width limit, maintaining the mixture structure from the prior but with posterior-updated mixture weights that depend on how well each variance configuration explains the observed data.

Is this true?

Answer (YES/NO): YES